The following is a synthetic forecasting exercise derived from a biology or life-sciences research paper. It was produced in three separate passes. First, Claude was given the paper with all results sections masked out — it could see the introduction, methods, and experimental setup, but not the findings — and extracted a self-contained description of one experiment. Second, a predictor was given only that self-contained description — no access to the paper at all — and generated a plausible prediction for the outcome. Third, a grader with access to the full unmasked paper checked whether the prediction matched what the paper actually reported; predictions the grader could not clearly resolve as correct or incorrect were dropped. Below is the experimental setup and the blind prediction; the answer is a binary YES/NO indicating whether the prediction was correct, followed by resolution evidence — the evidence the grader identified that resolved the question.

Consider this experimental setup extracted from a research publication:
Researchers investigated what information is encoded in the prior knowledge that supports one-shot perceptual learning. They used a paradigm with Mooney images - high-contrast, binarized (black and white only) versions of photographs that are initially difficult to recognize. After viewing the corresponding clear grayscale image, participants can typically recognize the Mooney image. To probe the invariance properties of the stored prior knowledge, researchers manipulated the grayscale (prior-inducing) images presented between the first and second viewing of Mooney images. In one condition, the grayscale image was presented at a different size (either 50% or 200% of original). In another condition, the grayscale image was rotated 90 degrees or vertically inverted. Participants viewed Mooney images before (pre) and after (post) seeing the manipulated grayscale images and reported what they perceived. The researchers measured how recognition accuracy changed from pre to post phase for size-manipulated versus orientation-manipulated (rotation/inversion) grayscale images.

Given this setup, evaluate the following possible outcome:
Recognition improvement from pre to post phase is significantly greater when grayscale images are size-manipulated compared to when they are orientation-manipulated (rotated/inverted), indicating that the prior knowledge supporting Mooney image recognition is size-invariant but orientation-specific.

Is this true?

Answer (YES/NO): NO